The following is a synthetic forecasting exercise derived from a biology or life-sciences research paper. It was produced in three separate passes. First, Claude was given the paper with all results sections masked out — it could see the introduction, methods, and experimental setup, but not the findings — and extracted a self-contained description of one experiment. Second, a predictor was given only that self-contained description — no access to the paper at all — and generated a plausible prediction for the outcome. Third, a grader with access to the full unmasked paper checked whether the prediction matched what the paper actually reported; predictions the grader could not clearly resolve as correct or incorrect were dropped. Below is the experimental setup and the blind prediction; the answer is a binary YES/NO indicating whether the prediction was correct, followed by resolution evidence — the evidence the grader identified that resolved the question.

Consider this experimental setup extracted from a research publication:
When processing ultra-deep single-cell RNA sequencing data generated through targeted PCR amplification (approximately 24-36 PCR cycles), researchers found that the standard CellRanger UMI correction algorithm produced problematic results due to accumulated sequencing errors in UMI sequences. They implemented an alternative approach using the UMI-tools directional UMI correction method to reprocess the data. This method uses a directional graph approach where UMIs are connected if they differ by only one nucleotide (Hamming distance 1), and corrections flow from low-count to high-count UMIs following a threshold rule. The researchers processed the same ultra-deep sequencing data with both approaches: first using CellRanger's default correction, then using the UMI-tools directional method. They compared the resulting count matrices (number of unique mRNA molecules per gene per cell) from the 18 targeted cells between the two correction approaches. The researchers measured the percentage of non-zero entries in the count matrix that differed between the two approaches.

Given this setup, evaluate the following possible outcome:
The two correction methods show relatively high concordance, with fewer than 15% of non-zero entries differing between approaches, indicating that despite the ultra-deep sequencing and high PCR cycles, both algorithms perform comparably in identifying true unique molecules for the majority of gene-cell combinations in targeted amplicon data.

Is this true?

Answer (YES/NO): NO